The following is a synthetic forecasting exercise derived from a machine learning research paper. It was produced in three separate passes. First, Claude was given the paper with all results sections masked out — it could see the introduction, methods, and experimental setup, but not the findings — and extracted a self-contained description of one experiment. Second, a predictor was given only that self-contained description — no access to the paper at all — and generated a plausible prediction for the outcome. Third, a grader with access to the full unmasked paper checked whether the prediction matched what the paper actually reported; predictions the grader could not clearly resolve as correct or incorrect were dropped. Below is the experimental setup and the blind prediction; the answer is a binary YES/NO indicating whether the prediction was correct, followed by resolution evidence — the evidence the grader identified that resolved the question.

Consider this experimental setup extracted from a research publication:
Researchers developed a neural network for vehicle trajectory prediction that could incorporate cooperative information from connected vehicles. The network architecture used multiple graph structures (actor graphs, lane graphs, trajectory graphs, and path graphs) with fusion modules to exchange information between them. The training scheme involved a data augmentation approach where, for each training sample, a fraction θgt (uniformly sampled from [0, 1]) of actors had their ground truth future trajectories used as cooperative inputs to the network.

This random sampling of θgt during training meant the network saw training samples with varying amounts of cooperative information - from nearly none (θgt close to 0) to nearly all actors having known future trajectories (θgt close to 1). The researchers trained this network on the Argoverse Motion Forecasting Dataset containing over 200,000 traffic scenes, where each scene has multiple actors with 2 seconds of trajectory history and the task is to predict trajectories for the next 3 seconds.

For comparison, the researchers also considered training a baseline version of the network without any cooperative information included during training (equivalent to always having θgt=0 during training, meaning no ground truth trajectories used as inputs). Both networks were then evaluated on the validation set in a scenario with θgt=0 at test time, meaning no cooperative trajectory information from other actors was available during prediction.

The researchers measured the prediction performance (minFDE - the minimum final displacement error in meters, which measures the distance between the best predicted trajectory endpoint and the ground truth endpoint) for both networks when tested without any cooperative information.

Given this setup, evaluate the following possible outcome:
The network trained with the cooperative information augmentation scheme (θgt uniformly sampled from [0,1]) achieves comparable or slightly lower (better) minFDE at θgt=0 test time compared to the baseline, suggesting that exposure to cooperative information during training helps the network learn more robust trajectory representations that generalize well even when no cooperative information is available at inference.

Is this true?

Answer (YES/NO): YES